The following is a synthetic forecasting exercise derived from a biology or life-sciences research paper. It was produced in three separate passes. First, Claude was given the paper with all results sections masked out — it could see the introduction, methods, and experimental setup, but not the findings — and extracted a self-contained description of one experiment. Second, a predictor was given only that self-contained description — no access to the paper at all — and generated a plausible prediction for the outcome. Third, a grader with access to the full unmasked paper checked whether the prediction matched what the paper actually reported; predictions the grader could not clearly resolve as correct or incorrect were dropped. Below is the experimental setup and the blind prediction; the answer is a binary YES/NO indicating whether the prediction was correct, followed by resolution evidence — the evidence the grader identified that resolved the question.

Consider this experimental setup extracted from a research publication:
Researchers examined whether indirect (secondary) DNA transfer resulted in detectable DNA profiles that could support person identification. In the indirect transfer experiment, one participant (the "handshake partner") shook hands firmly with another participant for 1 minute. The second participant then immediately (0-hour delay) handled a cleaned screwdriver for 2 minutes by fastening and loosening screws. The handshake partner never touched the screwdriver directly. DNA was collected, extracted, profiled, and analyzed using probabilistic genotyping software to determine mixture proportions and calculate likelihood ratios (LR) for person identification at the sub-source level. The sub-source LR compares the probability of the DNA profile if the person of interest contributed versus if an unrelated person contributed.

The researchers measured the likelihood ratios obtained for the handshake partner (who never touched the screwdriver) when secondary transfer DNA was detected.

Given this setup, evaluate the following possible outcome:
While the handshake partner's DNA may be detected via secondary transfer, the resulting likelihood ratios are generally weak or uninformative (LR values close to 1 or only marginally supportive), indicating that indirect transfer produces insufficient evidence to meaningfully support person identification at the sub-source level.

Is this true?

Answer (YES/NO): YES